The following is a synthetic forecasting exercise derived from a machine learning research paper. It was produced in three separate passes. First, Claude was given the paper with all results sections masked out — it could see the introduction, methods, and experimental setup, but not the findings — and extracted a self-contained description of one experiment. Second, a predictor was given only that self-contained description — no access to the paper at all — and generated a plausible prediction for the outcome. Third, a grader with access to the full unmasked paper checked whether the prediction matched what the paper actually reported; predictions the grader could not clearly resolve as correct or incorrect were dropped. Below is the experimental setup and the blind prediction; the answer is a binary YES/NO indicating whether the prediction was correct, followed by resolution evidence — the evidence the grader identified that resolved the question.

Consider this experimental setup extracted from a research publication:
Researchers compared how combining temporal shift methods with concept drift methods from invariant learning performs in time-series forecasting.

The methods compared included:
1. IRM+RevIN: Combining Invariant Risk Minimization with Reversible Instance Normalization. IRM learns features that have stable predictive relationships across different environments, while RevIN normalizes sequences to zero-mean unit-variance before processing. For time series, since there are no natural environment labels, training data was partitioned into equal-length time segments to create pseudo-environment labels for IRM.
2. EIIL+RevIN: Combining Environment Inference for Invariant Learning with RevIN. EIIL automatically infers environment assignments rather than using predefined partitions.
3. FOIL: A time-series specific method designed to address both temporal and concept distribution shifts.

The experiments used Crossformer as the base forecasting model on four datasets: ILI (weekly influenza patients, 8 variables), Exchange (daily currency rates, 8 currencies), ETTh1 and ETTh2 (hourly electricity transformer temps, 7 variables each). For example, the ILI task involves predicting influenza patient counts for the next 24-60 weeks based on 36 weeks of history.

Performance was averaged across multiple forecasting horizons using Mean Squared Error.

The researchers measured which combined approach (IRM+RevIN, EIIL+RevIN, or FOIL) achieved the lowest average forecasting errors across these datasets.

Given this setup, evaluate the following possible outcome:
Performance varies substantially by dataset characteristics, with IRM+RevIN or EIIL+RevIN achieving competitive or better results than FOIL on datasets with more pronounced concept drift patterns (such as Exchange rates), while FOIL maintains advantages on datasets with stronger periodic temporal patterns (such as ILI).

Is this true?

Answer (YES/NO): NO